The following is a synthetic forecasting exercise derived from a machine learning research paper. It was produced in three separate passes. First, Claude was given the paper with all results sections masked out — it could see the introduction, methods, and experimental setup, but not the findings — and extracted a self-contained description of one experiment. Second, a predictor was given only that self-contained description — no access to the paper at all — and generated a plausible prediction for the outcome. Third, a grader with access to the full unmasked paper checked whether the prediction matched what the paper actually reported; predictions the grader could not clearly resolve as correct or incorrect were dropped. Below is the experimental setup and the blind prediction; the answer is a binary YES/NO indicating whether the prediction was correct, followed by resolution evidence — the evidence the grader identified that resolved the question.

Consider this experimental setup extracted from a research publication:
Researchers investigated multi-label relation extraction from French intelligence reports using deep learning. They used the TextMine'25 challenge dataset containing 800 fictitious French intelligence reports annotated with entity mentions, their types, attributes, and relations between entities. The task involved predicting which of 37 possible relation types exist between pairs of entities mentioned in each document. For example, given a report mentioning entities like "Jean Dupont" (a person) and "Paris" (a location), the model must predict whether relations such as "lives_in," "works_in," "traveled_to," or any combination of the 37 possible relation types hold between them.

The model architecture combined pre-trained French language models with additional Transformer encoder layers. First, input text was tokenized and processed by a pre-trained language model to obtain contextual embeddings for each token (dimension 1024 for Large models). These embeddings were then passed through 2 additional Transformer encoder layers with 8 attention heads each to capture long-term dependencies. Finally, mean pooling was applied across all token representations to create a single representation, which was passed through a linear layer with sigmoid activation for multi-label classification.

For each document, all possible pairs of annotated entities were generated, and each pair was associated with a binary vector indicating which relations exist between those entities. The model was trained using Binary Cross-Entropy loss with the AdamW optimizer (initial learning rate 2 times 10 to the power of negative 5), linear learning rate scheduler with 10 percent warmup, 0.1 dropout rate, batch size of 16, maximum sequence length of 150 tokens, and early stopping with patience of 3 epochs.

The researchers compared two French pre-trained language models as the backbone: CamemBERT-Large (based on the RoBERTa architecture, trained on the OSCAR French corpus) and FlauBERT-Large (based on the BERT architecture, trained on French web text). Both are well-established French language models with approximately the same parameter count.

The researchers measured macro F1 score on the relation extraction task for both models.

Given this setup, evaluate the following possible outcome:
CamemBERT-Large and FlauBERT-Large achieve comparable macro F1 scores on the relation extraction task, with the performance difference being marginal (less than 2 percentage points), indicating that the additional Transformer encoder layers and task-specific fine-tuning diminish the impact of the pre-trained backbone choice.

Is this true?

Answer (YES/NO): NO